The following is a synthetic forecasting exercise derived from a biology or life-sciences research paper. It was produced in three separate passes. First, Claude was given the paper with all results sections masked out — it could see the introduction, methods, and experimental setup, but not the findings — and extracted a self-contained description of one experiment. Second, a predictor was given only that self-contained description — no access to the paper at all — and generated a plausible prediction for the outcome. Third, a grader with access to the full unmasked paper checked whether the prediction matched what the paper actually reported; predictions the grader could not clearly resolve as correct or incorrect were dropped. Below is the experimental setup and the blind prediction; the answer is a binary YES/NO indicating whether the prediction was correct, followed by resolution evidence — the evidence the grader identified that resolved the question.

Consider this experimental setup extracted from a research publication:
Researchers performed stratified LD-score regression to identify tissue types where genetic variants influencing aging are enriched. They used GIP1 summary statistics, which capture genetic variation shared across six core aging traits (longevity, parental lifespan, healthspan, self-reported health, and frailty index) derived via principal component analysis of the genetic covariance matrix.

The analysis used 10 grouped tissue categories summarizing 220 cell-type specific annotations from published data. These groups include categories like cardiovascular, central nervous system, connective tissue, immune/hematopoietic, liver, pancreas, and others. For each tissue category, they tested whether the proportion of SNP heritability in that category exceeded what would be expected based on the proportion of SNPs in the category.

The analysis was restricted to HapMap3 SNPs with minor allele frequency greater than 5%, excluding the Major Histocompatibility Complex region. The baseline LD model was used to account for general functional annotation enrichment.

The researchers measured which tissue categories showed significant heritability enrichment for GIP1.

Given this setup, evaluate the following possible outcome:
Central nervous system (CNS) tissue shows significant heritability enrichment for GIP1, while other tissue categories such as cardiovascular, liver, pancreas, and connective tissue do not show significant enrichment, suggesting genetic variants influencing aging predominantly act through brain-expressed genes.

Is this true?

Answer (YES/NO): NO